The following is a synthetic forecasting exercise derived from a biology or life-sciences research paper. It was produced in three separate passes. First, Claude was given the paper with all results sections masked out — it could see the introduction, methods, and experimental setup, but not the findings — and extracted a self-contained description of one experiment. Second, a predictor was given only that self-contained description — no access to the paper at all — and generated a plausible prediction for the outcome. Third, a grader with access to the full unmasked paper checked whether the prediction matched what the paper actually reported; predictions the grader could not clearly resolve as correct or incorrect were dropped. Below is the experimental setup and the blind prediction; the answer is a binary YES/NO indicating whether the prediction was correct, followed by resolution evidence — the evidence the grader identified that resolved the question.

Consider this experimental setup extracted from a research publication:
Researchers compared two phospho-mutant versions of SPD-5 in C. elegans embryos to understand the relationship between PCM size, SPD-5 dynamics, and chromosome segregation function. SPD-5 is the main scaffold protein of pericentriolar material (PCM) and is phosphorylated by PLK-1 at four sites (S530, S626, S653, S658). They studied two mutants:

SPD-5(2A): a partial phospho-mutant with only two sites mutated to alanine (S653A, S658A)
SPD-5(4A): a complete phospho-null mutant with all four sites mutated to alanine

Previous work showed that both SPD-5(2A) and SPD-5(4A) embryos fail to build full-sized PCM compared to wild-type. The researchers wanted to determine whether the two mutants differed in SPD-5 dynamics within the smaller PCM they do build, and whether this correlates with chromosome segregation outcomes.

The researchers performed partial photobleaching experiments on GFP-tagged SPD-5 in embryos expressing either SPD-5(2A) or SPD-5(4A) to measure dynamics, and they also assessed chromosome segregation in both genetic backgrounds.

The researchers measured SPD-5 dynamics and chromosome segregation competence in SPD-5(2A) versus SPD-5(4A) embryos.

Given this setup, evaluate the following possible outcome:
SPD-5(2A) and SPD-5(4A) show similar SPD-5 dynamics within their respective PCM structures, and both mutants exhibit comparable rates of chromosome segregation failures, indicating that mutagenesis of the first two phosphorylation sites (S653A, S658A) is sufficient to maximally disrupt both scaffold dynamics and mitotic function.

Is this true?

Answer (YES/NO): NO